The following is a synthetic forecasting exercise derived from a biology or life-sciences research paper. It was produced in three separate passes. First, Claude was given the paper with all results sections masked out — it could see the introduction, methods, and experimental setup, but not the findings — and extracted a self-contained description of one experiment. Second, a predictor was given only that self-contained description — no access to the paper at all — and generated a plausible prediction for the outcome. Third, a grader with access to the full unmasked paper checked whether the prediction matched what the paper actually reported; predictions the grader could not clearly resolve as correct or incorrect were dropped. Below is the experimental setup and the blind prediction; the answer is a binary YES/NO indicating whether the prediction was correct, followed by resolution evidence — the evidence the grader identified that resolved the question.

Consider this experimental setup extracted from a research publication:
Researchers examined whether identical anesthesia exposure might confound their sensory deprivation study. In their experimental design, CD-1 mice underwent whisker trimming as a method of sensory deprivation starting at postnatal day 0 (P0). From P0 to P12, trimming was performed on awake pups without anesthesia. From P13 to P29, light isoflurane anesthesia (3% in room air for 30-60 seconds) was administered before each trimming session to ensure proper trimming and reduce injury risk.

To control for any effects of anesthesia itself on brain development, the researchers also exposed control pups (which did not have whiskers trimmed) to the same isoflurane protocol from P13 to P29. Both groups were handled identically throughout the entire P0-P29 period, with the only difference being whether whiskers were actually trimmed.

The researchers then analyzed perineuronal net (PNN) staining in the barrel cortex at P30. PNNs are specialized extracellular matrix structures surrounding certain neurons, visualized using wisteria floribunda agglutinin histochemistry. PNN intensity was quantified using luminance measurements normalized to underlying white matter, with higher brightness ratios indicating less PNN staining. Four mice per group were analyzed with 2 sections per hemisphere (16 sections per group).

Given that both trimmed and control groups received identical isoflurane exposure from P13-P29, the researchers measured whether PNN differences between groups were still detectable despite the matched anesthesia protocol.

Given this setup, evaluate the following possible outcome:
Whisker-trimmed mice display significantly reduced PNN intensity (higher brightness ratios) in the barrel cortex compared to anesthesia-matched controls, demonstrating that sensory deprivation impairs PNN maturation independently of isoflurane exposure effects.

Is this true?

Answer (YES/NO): YES